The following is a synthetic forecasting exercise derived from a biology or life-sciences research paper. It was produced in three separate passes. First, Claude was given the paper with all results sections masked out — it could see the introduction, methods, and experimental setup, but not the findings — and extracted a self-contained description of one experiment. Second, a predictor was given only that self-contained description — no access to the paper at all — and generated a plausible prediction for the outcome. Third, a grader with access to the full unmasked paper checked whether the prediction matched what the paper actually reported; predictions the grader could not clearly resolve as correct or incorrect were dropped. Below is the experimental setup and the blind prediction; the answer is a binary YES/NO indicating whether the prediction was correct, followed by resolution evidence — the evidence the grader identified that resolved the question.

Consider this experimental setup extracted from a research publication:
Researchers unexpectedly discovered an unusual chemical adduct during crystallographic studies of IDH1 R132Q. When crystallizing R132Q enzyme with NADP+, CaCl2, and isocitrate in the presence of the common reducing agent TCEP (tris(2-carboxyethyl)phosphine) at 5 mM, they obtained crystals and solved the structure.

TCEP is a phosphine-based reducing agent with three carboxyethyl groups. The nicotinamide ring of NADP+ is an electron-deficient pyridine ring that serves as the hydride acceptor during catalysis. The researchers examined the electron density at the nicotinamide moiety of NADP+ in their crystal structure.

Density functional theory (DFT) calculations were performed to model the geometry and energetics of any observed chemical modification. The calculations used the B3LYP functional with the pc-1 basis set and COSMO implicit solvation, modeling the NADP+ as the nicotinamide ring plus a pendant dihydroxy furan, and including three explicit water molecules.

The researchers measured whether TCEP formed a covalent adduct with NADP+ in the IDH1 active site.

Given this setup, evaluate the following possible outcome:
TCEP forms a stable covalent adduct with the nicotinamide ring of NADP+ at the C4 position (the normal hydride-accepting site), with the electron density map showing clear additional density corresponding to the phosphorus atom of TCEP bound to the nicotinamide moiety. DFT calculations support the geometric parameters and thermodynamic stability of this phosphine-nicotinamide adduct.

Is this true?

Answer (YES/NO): YES